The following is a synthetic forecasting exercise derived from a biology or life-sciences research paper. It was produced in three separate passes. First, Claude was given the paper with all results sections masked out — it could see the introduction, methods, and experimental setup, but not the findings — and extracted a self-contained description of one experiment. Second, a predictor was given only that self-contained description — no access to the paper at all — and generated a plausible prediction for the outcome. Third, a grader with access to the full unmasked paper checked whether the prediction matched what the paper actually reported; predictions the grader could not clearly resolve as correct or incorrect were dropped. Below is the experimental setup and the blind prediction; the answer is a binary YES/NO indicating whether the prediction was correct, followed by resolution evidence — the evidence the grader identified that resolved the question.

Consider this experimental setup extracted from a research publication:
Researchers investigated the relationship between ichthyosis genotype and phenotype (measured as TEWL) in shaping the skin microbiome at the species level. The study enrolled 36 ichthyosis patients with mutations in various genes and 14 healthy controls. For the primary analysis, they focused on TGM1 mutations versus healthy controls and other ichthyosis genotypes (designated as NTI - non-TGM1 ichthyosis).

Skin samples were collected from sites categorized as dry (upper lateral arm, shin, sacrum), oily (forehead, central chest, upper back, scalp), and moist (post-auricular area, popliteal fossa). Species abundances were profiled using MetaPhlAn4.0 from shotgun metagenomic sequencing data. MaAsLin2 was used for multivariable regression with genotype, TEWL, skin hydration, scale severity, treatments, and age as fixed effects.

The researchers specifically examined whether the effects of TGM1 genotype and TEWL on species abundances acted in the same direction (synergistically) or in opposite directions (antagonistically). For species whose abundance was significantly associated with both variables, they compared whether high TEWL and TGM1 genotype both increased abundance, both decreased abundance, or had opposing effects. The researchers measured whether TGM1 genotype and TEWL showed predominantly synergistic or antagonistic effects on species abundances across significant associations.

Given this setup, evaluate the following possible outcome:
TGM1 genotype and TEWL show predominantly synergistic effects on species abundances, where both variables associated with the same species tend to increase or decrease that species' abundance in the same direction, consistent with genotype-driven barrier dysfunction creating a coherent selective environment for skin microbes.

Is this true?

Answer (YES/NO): NO